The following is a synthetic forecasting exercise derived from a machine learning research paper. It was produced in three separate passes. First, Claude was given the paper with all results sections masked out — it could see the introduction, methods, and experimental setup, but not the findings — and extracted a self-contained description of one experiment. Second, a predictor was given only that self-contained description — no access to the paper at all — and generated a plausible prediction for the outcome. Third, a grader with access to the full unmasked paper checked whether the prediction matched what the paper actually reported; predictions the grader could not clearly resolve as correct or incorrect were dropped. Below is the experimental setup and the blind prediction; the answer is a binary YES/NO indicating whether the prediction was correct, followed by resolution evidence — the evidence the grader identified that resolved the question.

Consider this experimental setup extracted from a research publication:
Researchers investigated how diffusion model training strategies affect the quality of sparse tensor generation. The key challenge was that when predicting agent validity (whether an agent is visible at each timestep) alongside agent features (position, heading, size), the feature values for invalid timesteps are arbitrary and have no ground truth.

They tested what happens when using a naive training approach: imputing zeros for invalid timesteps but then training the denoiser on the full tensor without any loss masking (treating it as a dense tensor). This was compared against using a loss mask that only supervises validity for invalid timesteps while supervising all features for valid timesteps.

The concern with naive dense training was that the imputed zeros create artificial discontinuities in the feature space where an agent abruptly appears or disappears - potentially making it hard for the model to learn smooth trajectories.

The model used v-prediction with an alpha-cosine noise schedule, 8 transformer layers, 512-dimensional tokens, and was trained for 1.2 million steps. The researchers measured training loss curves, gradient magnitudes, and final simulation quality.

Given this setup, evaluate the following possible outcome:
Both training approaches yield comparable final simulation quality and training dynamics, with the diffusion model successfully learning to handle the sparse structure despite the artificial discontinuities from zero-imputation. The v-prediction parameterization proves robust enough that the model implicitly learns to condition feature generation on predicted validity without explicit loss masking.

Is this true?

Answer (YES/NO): NO